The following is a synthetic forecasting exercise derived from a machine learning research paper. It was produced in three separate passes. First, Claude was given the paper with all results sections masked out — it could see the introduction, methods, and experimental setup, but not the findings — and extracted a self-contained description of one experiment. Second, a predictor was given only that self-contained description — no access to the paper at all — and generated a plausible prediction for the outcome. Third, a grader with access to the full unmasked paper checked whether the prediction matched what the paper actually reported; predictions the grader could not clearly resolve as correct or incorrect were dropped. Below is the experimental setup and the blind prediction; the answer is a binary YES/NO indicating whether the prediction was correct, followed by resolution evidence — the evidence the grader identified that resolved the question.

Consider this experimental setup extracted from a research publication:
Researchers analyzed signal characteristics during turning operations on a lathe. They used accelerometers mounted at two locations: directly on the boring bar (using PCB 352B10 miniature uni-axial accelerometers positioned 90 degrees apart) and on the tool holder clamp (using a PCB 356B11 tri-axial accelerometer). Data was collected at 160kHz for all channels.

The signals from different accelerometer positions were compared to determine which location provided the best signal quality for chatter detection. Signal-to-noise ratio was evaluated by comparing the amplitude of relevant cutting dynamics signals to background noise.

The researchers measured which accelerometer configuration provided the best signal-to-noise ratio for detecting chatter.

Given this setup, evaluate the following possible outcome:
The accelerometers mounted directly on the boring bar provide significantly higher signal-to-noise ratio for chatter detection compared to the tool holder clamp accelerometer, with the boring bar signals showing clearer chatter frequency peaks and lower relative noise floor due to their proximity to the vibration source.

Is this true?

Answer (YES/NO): NO